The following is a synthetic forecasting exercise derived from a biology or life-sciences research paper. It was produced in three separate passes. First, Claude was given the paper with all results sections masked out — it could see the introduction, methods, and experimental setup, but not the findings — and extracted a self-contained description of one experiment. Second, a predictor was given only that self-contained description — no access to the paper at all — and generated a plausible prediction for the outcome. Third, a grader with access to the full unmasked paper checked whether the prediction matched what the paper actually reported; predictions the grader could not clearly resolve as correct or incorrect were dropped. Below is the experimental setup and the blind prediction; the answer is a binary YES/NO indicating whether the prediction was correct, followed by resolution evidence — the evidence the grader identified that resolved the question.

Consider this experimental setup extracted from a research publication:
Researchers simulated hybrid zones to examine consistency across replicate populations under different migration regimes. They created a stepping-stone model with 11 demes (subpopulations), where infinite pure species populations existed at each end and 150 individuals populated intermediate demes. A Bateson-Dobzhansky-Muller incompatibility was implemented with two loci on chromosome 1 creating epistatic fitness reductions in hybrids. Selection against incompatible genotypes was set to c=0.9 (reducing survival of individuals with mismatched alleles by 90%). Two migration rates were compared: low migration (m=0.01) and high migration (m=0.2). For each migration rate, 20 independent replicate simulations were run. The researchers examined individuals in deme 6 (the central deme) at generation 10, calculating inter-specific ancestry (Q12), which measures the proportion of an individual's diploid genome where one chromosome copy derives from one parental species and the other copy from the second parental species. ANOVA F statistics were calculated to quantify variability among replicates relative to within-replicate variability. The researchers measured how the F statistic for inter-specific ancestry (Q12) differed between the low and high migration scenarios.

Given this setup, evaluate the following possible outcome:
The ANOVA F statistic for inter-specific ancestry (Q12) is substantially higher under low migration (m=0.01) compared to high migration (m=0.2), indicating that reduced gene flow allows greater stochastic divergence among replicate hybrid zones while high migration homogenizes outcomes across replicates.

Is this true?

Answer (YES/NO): YES